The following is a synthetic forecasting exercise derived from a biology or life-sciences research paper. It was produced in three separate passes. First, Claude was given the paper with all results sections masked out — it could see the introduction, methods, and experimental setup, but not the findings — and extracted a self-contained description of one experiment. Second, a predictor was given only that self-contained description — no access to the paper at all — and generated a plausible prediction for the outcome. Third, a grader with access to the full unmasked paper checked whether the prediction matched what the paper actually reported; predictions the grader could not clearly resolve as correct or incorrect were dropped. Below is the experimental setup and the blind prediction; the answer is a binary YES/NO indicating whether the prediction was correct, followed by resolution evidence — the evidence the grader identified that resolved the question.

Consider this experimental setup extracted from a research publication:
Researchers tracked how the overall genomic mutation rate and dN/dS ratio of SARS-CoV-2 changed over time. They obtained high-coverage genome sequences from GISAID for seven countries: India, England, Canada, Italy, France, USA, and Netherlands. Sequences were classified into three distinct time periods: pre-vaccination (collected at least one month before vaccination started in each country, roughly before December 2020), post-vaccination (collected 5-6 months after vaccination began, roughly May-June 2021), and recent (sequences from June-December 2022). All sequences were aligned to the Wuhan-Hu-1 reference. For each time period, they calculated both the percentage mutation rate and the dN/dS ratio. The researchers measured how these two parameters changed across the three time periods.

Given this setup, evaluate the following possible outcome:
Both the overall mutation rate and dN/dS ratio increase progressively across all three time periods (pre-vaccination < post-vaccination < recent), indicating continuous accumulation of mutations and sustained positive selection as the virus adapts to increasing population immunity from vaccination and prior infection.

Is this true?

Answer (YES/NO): NO